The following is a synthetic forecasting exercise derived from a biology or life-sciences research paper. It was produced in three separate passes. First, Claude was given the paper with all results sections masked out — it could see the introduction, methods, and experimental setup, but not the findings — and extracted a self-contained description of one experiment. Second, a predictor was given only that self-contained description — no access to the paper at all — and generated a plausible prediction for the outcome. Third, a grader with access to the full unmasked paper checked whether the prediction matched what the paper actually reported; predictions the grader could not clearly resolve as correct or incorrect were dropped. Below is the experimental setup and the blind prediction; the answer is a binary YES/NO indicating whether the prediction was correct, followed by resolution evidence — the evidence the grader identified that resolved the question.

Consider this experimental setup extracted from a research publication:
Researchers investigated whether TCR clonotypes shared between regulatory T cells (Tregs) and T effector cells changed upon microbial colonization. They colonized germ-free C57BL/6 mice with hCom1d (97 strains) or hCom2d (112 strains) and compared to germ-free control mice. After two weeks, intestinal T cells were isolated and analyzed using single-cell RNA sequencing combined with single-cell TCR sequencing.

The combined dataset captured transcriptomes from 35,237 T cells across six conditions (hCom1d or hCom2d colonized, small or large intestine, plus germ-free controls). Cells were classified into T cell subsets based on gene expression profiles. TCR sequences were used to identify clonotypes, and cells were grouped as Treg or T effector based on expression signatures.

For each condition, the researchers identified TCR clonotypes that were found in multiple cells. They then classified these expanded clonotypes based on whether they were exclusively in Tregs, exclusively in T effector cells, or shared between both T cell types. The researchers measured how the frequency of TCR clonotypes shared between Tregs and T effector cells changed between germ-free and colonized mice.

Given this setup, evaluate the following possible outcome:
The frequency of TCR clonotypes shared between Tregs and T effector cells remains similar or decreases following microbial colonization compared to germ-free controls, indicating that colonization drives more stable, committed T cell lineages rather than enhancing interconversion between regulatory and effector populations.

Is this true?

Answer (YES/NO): NO